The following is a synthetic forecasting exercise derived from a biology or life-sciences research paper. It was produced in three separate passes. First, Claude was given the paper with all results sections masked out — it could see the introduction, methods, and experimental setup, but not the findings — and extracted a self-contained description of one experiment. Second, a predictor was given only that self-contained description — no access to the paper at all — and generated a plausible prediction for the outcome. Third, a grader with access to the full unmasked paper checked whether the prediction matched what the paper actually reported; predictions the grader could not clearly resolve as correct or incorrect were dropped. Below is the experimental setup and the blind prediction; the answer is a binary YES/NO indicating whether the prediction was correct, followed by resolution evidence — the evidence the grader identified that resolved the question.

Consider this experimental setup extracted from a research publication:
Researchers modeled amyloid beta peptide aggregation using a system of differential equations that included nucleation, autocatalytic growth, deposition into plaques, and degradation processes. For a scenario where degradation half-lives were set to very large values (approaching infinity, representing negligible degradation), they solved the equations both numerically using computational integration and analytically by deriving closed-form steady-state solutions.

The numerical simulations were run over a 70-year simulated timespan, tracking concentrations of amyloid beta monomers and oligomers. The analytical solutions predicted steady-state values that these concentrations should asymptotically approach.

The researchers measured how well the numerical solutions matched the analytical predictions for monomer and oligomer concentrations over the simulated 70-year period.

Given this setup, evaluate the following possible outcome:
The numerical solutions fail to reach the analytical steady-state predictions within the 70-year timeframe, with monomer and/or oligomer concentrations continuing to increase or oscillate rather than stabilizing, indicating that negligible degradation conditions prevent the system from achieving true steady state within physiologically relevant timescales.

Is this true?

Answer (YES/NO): NO